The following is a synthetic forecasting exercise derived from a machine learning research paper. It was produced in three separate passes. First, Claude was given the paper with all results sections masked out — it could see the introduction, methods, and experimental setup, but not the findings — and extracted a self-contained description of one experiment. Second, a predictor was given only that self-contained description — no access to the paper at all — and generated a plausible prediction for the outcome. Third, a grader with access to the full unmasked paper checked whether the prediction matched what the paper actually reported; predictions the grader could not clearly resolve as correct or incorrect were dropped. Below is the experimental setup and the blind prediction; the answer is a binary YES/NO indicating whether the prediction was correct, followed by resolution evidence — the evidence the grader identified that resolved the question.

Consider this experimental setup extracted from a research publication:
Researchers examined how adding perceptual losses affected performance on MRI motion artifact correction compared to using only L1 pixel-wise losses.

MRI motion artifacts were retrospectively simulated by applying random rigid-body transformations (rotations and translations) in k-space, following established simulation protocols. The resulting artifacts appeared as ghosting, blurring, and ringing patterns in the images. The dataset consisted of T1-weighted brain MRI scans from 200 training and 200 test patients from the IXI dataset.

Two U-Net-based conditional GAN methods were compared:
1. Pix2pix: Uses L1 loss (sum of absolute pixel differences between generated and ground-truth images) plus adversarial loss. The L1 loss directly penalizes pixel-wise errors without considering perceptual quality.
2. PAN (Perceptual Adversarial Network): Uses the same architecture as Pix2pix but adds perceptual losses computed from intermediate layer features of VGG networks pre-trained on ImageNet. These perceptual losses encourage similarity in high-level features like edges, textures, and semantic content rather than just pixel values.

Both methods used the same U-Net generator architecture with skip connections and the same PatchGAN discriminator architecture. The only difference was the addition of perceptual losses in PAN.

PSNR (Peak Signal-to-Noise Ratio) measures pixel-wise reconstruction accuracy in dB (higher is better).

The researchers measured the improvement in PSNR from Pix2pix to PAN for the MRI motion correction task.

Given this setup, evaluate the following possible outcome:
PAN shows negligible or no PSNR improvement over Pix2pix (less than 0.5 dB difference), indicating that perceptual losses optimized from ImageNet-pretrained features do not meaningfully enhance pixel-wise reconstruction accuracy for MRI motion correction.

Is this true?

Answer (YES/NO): NO